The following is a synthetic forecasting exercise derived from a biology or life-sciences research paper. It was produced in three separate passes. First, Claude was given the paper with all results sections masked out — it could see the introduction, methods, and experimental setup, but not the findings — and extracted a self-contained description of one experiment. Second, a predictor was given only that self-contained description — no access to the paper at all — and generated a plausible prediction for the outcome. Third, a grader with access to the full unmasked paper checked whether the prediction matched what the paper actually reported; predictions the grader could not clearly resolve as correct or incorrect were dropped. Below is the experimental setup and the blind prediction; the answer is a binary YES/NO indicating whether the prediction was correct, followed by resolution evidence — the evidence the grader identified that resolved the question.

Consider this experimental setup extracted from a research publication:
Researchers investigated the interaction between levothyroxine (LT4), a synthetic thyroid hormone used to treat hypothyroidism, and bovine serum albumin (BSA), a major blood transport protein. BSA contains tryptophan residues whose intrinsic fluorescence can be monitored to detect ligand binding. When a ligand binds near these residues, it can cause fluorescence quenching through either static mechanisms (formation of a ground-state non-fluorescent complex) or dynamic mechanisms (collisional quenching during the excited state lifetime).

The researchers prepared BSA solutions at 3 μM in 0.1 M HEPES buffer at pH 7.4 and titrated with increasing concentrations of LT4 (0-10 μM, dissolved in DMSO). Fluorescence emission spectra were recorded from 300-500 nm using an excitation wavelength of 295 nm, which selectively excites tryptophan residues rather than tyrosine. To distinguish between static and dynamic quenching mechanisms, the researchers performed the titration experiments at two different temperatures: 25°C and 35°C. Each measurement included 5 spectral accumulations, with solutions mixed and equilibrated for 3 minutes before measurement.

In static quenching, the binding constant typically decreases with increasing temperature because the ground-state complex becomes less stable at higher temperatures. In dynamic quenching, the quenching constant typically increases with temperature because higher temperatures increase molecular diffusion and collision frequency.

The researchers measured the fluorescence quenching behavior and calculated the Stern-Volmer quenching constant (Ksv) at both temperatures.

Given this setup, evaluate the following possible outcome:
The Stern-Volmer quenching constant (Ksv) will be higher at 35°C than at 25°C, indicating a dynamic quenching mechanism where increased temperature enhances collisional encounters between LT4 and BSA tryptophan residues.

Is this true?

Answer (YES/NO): NO